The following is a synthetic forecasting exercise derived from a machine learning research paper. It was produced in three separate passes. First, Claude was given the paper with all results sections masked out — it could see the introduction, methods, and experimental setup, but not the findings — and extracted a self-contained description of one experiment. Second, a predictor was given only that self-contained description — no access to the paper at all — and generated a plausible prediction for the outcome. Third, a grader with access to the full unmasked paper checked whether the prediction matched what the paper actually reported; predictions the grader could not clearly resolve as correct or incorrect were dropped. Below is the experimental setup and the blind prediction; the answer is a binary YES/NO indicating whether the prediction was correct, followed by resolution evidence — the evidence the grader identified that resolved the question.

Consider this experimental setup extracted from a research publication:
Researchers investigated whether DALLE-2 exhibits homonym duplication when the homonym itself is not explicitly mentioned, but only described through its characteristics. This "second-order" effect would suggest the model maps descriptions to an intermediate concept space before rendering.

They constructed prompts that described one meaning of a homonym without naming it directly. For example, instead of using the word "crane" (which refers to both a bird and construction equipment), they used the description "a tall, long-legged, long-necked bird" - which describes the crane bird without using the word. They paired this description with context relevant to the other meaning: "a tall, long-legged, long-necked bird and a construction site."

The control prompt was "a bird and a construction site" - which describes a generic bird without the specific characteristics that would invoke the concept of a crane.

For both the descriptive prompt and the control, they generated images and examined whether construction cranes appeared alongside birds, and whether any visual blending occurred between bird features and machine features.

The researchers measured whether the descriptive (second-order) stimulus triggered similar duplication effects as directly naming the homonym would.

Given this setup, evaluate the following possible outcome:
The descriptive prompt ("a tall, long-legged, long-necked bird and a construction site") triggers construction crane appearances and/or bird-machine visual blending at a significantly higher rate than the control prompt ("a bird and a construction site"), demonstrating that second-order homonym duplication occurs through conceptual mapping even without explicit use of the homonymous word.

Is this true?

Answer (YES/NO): YES